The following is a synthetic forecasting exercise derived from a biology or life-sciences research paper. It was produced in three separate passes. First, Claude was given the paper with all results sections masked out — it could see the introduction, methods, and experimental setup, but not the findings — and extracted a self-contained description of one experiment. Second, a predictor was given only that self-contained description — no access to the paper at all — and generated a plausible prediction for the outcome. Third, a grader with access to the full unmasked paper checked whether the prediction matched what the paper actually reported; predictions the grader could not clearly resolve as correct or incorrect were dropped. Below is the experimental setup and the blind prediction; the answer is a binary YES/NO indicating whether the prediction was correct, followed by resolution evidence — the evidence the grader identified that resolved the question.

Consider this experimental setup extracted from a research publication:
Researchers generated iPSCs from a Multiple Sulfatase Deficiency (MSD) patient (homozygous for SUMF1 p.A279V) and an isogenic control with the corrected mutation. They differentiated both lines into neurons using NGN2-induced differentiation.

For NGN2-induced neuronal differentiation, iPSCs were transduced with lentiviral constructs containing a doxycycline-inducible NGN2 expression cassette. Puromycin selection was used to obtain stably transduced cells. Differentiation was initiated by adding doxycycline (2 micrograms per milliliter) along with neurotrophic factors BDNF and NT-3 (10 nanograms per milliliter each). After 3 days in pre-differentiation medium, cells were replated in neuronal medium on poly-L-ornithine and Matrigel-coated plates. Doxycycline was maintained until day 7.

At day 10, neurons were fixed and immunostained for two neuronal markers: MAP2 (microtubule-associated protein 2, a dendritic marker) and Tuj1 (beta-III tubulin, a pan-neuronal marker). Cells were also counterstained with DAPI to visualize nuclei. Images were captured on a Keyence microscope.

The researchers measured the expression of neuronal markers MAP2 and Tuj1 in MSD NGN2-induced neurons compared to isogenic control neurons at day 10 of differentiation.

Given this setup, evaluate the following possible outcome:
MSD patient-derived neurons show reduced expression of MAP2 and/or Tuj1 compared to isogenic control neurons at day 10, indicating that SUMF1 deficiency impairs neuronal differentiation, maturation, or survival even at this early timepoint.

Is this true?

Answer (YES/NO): YES